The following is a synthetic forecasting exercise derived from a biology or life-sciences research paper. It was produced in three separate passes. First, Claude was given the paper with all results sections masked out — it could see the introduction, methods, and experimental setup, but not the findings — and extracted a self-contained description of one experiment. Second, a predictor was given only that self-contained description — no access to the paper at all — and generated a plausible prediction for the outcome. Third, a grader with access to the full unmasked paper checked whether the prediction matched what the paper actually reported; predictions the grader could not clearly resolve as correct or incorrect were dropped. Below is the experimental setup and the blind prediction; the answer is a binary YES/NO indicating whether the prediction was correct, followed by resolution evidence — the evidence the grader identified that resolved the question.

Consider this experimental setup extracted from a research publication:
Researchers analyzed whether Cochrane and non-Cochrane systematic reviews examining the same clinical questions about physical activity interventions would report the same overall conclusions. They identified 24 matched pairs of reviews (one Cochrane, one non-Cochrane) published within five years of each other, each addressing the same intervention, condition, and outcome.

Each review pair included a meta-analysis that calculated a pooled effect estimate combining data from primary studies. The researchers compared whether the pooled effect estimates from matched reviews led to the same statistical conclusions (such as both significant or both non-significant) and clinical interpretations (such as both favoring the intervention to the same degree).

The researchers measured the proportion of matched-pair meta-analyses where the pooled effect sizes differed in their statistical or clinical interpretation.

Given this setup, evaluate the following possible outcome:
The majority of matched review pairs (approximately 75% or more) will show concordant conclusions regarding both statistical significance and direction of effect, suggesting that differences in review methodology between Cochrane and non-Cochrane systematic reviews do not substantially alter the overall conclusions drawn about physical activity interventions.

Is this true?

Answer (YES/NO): YES